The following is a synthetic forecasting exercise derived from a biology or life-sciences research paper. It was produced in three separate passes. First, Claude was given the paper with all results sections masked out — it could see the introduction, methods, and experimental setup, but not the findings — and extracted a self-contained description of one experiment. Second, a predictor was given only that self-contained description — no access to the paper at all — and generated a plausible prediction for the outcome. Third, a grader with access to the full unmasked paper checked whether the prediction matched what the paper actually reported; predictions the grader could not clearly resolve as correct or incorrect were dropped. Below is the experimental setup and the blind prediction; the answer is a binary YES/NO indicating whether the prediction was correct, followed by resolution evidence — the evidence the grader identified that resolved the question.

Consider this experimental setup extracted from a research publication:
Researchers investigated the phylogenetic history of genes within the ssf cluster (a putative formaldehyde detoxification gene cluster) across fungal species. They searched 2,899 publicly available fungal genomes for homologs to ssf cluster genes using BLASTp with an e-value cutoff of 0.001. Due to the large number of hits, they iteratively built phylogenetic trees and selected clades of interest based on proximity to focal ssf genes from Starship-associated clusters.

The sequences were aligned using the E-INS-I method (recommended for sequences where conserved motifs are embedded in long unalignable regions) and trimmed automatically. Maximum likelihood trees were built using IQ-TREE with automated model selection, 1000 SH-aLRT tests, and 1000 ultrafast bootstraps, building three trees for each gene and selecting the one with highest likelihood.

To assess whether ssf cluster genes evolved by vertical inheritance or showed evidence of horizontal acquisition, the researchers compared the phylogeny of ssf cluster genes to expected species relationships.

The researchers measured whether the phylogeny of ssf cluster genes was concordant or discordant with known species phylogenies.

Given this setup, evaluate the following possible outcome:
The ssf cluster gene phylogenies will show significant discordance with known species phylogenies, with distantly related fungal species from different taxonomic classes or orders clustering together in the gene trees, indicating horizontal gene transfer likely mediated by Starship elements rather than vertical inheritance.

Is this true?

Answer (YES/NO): YES